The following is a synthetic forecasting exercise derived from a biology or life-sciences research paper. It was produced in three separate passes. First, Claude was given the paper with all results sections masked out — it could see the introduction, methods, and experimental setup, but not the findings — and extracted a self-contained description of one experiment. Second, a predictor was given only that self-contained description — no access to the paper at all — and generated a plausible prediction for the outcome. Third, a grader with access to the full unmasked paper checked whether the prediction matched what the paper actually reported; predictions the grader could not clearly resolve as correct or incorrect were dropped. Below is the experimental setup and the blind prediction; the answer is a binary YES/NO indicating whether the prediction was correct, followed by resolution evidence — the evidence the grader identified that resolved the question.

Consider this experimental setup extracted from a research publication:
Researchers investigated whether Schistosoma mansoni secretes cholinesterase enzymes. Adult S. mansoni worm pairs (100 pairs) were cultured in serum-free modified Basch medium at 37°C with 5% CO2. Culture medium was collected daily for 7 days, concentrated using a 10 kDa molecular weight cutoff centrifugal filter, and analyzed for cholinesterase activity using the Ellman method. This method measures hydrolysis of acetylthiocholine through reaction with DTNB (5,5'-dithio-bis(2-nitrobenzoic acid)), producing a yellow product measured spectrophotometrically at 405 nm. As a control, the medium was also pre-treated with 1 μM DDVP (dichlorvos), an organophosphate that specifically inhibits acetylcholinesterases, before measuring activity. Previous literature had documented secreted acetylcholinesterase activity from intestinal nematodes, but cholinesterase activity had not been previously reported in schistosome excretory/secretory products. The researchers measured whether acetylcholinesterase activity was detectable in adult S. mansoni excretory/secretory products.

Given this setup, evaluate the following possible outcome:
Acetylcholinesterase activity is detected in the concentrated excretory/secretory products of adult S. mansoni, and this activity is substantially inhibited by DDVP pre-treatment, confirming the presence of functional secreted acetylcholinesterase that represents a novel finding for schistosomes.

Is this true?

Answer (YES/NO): YES